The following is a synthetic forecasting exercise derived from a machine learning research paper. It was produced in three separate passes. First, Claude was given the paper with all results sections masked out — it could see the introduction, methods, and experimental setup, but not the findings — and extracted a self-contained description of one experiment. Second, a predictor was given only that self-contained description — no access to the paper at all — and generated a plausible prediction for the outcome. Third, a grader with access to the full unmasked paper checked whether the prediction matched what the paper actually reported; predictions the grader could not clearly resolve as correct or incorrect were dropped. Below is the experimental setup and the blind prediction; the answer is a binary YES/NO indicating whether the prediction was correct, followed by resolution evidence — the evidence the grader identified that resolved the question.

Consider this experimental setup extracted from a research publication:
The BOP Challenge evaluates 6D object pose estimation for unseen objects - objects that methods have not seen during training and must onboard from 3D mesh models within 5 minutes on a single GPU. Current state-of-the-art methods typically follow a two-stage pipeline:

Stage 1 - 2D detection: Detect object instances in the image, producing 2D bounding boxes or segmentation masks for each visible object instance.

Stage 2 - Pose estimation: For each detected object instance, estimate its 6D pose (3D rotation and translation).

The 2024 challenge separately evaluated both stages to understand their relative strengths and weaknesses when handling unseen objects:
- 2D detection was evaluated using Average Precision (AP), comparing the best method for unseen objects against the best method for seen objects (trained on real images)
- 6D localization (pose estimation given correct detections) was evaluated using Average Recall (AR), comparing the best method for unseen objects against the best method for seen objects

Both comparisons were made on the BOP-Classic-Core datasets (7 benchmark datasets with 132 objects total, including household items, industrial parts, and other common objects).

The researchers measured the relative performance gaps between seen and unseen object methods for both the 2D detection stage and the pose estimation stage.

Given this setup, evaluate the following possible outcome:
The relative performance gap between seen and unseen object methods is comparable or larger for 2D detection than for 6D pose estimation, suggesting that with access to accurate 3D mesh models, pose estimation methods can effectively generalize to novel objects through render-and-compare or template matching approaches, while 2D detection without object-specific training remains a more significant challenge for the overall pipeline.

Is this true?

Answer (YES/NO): YES